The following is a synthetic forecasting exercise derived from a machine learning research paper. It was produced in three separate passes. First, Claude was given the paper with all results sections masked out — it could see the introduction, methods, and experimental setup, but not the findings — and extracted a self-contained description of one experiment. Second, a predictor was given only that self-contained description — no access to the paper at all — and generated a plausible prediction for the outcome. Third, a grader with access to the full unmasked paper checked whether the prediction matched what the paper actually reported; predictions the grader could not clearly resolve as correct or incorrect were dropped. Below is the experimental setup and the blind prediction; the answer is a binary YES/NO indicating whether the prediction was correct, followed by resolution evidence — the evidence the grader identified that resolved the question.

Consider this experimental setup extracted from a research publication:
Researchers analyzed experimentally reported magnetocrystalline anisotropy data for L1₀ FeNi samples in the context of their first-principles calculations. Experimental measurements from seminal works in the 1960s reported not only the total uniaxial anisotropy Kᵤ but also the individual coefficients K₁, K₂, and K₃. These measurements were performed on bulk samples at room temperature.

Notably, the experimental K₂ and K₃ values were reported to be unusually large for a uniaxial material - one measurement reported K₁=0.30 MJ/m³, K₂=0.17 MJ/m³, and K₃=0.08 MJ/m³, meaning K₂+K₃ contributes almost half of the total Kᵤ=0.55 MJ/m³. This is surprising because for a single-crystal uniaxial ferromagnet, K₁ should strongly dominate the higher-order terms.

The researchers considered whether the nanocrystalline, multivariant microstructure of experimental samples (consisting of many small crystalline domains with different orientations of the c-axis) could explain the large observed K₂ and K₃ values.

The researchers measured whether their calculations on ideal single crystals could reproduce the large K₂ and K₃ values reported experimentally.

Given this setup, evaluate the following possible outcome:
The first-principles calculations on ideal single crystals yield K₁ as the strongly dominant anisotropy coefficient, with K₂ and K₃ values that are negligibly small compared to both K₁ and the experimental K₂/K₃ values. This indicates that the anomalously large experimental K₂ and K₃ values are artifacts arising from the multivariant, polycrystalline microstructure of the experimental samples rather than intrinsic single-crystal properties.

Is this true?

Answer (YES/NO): YES